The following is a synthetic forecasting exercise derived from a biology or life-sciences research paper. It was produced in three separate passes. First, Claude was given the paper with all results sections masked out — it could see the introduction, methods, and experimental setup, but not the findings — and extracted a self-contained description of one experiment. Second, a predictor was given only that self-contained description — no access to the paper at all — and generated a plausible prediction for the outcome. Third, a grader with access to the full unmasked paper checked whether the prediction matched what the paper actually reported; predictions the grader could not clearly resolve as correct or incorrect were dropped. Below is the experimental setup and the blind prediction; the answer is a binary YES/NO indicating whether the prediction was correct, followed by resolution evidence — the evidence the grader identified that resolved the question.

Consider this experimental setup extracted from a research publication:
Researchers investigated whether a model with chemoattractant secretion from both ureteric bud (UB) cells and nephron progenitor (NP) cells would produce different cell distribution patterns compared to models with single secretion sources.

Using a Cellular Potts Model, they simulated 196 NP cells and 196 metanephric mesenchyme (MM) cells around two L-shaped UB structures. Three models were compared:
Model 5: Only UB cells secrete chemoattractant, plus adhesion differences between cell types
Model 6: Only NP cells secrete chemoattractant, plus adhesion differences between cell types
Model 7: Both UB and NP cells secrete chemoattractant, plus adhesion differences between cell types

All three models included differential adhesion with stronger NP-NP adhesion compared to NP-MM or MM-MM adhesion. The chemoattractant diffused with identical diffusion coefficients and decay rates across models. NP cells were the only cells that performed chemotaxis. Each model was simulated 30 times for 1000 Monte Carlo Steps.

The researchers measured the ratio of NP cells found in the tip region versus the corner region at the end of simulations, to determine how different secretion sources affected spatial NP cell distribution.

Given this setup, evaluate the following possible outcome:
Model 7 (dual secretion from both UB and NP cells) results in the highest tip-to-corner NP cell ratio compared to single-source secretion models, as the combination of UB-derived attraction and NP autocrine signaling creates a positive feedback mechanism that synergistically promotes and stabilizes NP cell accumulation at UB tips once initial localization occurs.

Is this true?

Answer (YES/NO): NO